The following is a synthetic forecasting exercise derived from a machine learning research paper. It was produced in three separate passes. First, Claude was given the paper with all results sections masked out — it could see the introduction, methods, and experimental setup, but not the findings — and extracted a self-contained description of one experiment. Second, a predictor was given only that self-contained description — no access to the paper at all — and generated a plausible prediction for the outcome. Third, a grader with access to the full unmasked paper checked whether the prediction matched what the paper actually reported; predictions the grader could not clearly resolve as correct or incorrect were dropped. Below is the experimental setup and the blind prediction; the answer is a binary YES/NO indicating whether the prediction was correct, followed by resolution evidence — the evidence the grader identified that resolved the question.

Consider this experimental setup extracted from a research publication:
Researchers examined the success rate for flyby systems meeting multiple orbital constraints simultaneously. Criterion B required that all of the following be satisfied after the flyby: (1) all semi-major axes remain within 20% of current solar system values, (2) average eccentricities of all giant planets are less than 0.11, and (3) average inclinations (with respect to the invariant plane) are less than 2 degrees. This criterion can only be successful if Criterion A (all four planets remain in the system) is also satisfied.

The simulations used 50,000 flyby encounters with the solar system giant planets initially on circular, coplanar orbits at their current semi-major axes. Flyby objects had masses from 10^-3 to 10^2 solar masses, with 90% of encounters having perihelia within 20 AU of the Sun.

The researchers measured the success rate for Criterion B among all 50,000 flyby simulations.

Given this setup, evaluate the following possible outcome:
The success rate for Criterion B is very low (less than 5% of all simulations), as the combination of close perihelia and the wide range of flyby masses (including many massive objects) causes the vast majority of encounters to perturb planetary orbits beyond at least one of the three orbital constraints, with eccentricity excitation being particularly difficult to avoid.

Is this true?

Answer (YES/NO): NO